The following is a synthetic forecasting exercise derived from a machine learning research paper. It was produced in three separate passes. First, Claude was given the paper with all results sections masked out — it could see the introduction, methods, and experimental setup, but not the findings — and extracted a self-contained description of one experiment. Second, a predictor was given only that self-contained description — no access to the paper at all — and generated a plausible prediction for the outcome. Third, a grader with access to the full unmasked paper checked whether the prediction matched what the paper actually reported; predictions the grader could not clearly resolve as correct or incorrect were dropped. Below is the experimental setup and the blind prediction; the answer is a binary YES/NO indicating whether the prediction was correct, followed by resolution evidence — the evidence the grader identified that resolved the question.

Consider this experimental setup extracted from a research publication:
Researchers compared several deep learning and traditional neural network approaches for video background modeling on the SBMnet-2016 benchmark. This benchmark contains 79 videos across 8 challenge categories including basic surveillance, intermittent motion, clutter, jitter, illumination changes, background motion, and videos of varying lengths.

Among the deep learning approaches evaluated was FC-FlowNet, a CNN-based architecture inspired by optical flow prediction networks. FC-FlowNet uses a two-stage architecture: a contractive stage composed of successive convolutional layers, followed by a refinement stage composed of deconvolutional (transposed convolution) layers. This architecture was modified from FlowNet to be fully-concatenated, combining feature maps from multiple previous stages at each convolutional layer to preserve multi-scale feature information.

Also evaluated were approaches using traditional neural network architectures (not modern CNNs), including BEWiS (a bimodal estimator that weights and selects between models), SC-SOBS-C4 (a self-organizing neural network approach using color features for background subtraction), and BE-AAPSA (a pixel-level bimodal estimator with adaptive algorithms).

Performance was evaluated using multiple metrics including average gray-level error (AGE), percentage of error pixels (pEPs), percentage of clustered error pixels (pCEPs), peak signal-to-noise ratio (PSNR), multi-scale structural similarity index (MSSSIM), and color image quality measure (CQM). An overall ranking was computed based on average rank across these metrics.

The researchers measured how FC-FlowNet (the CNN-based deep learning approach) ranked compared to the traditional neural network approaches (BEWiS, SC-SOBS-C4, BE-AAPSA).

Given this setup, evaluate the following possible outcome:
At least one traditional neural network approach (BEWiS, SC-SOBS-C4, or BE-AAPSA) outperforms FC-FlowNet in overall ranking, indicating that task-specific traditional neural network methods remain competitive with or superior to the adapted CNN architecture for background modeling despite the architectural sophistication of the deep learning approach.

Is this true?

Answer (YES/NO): YES